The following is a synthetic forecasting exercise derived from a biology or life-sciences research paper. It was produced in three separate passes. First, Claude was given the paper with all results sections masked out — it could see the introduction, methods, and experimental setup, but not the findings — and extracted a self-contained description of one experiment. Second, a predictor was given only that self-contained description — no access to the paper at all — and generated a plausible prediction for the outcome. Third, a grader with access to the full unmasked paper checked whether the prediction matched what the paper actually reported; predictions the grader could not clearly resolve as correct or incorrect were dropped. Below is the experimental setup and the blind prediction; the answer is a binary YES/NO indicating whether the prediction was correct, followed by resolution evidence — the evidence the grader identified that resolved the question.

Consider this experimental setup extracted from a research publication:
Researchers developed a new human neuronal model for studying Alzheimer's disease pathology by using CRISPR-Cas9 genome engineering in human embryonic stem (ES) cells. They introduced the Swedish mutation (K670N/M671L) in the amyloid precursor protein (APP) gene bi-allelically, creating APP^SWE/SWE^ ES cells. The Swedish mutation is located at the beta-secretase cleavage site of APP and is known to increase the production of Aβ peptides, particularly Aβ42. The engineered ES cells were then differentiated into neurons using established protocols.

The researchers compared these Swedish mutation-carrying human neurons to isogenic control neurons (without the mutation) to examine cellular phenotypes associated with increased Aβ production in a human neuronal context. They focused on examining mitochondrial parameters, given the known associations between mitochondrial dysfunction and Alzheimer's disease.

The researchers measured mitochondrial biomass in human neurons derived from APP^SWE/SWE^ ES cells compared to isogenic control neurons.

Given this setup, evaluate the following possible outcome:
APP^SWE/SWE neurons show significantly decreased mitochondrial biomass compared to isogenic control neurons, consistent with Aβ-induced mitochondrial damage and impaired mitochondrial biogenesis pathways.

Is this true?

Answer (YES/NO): YES